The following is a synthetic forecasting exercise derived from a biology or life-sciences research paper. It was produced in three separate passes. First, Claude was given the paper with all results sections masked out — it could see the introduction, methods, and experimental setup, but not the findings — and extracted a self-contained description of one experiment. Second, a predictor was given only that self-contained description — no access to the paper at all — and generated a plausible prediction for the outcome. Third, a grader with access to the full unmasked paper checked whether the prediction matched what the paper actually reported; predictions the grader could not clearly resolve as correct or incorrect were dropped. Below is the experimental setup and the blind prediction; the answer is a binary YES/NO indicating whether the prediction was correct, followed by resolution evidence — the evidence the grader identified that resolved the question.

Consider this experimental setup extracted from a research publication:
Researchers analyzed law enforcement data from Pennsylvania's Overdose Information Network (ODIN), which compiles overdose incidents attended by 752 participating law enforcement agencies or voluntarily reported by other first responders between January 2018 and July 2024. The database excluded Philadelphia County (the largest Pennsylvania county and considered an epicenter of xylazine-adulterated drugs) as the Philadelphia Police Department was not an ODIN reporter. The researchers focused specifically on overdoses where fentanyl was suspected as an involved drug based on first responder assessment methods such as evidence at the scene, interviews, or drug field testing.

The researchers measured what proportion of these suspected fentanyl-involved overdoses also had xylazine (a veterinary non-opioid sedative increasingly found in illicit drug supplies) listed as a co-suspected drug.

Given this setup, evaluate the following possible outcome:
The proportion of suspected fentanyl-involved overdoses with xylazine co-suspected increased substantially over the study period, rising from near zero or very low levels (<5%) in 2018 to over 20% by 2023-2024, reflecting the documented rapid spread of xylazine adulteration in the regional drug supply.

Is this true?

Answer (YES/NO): NO